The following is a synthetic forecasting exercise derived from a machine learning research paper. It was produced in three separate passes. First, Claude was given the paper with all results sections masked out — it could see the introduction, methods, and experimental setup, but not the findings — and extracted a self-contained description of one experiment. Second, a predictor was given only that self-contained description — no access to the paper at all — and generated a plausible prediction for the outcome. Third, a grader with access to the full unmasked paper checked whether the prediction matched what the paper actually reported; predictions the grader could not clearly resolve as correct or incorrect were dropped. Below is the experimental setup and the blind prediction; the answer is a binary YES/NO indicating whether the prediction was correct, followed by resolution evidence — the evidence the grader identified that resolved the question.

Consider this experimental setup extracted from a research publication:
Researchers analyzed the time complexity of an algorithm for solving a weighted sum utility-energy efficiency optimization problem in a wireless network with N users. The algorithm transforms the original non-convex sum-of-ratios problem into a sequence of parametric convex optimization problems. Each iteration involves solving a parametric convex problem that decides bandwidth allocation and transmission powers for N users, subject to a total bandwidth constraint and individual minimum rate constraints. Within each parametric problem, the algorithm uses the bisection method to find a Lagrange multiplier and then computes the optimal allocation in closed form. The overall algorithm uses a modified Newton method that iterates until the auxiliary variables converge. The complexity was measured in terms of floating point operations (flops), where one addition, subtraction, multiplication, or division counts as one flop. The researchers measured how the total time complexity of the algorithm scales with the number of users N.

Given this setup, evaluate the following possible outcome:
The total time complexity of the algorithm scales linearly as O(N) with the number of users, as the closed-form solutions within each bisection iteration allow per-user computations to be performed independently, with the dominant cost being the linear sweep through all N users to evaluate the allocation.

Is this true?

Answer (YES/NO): YES